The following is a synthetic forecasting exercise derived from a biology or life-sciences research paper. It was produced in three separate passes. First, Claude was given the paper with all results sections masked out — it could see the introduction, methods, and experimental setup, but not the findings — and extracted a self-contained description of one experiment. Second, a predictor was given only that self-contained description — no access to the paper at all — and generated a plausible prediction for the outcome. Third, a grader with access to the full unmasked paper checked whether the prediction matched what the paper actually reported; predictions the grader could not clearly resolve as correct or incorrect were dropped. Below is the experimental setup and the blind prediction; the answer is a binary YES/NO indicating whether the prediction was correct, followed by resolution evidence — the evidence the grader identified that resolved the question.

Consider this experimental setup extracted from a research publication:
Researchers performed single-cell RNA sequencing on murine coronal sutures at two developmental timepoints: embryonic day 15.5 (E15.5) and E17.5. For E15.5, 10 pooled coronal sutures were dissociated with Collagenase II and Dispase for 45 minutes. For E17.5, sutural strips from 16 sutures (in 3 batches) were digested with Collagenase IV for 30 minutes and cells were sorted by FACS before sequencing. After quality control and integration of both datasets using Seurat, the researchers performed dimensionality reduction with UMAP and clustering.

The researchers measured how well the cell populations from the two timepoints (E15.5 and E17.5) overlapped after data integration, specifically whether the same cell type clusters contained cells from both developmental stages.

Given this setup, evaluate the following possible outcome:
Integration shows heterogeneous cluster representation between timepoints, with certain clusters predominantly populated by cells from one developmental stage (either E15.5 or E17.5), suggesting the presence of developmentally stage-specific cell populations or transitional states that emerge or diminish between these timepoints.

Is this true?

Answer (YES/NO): YES